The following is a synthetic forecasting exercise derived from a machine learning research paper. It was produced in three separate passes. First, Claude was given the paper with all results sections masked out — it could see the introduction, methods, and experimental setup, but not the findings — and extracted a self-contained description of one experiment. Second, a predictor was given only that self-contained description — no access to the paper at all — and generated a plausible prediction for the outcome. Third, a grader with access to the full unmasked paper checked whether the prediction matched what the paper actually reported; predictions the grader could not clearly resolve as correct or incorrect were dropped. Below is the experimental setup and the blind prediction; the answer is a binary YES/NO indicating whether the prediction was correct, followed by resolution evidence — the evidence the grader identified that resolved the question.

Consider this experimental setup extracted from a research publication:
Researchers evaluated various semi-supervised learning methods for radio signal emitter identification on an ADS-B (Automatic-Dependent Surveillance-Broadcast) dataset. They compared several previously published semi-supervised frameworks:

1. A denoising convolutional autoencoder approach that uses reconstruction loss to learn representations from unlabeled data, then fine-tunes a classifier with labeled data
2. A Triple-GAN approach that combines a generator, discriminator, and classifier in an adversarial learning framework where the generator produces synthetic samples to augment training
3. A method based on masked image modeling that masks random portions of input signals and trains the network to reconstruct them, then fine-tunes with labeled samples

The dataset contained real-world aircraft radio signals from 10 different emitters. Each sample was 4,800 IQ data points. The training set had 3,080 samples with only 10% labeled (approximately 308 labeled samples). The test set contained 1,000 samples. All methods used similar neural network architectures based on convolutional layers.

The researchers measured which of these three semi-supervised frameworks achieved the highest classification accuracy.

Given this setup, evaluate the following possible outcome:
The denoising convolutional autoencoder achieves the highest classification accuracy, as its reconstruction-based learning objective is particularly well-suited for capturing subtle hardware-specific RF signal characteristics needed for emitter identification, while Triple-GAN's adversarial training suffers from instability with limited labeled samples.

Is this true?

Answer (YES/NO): NO